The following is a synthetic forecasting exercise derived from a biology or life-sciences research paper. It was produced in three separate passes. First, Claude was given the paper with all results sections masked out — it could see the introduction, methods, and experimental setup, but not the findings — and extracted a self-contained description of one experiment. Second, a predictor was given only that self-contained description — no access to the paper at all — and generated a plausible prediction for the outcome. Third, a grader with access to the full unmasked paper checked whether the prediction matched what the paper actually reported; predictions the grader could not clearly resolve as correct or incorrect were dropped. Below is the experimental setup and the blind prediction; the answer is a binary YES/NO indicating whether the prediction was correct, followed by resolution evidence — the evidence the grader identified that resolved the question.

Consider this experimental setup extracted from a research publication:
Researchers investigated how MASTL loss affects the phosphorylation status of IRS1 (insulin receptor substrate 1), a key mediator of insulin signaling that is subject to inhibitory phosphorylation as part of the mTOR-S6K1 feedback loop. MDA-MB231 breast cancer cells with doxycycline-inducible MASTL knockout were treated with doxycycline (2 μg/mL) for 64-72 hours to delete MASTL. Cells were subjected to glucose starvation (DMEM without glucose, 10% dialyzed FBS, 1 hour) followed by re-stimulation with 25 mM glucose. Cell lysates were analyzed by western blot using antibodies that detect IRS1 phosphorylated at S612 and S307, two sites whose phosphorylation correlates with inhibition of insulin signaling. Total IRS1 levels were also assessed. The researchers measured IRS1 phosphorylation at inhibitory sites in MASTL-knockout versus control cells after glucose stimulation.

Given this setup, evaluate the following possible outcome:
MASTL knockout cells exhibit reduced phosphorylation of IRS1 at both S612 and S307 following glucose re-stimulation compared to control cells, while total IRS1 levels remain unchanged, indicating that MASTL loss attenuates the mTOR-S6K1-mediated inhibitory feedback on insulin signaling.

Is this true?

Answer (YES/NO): NO